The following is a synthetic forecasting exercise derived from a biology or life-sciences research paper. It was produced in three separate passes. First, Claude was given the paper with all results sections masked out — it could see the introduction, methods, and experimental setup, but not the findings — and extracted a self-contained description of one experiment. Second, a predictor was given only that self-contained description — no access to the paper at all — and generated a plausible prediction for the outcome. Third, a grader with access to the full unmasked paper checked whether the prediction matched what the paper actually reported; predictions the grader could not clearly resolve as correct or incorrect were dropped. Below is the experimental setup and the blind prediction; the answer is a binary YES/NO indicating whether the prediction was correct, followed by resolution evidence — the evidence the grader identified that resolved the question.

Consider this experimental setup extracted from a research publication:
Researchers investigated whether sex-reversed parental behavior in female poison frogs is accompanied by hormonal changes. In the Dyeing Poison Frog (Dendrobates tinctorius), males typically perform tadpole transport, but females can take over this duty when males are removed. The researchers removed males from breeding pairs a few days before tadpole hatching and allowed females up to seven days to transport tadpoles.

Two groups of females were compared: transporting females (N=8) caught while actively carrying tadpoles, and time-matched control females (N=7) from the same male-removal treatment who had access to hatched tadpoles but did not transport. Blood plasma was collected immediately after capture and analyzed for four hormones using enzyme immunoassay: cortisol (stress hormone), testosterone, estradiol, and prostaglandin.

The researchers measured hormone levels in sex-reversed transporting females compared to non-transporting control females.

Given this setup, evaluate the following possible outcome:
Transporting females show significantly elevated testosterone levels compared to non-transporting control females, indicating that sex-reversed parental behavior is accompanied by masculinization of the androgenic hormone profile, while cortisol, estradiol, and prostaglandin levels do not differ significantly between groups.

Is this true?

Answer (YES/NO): NO